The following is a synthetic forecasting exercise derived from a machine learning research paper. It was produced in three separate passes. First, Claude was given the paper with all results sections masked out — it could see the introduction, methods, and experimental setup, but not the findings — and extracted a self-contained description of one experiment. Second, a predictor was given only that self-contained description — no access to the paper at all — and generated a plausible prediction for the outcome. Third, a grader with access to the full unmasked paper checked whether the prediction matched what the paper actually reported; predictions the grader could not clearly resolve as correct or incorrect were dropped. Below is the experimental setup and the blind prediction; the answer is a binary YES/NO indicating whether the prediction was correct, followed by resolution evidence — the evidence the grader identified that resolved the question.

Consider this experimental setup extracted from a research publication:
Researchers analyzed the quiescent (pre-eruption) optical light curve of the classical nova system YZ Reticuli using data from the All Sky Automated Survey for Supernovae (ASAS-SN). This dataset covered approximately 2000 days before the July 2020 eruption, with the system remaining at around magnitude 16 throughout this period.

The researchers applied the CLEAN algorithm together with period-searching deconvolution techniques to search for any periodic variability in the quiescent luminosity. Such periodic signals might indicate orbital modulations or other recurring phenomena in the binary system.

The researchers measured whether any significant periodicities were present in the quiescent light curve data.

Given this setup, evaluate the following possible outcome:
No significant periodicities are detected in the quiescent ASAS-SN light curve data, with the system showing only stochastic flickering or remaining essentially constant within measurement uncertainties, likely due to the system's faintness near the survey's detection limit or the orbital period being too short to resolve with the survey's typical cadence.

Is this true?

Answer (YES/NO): YES